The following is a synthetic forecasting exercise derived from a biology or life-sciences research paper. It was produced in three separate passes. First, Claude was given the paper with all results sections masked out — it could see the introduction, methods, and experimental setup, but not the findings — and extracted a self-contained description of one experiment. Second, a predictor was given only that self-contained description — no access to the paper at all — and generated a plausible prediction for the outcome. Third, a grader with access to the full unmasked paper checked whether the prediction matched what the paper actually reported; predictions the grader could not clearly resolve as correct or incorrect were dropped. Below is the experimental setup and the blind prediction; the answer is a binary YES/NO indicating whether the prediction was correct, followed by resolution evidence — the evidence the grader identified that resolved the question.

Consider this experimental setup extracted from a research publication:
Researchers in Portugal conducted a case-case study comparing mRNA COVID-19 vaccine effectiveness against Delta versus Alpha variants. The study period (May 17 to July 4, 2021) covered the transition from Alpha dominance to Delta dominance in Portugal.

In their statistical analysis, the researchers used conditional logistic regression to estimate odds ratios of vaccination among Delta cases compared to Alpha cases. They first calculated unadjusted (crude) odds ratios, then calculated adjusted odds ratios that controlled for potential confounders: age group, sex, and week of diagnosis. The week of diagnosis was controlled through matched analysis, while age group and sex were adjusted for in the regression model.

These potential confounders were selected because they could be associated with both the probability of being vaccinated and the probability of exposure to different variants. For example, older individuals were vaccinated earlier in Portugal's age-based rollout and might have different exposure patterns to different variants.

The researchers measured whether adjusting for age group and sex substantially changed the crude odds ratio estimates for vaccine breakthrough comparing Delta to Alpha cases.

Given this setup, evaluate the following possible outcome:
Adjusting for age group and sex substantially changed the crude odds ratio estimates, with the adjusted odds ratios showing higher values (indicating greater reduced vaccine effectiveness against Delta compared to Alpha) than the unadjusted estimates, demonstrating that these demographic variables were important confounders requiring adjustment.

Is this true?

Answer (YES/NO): NO